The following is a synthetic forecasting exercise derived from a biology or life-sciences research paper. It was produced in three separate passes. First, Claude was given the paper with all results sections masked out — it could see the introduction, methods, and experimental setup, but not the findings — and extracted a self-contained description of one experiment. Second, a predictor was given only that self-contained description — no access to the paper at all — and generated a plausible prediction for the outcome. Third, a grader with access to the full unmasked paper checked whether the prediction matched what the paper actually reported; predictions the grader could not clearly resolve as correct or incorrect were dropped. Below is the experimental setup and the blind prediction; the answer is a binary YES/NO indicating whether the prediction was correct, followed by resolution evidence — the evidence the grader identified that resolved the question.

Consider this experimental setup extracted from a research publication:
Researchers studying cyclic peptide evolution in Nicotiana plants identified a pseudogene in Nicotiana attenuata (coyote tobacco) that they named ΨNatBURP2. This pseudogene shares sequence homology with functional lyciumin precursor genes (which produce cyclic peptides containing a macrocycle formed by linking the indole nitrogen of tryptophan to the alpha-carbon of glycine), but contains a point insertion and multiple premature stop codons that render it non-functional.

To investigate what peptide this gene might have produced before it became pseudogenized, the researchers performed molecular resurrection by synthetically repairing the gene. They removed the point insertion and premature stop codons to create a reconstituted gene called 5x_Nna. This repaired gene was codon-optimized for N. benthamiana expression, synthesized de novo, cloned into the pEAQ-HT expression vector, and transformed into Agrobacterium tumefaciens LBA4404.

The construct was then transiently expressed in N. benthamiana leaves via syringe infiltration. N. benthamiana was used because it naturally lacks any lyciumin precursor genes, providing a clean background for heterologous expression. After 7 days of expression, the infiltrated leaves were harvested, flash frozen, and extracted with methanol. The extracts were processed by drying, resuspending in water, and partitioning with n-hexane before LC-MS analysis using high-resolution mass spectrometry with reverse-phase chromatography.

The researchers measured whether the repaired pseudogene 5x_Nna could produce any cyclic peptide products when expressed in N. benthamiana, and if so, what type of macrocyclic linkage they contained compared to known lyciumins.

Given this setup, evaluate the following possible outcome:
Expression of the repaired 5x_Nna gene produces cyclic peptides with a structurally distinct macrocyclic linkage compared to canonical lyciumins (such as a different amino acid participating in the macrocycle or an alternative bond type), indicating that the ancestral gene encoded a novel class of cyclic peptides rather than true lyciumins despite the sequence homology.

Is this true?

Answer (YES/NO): YES